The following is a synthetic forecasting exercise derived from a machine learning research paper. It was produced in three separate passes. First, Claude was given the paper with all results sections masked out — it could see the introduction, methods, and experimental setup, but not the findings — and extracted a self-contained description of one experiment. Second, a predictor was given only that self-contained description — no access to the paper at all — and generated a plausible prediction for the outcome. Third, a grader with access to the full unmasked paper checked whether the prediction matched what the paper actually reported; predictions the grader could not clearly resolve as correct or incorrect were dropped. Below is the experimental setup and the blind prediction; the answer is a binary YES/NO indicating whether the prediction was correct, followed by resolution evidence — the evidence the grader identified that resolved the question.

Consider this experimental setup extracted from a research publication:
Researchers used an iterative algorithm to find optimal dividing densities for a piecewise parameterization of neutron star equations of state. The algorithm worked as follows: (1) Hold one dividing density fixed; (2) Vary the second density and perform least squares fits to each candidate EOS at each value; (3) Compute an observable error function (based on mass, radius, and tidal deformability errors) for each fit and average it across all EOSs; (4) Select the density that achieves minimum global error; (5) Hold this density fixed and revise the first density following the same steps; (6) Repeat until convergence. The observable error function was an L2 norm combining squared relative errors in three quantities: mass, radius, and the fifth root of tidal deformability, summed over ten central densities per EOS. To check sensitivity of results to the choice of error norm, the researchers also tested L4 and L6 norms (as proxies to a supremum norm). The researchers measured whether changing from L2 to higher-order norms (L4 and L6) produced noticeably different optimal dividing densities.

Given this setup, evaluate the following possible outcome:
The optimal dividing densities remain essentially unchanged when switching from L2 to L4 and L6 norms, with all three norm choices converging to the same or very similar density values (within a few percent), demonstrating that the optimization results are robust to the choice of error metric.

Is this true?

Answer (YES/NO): YES